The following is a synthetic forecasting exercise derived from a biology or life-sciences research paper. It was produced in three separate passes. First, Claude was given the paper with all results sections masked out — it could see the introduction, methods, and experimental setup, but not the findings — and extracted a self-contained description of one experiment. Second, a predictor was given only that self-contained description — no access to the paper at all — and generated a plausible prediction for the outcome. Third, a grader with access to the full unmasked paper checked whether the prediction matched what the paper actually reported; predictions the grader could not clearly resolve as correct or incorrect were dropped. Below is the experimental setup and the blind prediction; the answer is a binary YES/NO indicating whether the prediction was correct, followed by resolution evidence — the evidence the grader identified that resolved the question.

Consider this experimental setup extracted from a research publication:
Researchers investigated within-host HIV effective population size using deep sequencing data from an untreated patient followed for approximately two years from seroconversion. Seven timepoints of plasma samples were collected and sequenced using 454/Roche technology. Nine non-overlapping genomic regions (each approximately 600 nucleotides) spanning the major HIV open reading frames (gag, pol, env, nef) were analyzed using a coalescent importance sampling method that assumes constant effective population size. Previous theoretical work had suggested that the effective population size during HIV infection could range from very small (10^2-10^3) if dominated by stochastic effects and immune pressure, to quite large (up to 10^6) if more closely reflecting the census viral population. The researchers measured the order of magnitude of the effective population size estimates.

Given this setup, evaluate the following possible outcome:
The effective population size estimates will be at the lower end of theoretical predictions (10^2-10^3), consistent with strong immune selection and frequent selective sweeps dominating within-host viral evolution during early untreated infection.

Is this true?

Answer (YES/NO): YES